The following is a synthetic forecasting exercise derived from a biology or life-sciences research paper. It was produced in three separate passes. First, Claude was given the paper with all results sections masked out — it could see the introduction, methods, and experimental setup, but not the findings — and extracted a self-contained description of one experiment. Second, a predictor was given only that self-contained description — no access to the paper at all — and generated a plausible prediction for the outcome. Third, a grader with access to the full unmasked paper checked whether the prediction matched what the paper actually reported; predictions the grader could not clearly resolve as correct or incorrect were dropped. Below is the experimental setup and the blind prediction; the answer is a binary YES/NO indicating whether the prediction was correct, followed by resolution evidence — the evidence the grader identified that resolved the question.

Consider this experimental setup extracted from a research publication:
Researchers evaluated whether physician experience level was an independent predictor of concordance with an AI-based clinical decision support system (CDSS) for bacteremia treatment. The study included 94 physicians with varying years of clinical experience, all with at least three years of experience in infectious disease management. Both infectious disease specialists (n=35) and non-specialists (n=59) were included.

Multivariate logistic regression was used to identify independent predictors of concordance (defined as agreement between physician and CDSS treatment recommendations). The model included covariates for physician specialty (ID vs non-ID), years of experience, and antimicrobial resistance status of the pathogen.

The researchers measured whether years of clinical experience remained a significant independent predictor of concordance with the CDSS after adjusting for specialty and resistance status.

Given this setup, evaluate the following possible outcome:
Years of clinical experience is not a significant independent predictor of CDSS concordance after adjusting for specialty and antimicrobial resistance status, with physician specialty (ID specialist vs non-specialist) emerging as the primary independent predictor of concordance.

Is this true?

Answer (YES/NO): YES